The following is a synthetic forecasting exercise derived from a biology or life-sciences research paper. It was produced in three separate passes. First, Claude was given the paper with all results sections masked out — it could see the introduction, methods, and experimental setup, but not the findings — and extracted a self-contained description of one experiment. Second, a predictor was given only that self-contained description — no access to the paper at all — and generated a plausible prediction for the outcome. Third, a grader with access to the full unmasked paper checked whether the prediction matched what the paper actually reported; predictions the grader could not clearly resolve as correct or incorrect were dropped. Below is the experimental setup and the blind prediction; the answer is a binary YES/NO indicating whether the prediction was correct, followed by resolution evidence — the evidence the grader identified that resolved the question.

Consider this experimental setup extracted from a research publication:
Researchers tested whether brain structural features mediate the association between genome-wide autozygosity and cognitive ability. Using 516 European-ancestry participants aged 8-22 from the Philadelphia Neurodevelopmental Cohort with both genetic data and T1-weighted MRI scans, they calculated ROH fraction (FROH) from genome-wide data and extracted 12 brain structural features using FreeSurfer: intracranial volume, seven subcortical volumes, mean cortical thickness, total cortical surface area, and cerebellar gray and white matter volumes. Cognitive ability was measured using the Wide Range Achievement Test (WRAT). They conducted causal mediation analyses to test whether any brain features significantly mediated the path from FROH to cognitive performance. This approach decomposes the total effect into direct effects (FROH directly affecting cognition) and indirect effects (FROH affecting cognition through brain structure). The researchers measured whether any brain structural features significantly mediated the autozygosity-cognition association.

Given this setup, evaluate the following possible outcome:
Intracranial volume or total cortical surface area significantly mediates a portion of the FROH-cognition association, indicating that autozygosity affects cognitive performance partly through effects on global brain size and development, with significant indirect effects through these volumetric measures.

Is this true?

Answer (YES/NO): NO